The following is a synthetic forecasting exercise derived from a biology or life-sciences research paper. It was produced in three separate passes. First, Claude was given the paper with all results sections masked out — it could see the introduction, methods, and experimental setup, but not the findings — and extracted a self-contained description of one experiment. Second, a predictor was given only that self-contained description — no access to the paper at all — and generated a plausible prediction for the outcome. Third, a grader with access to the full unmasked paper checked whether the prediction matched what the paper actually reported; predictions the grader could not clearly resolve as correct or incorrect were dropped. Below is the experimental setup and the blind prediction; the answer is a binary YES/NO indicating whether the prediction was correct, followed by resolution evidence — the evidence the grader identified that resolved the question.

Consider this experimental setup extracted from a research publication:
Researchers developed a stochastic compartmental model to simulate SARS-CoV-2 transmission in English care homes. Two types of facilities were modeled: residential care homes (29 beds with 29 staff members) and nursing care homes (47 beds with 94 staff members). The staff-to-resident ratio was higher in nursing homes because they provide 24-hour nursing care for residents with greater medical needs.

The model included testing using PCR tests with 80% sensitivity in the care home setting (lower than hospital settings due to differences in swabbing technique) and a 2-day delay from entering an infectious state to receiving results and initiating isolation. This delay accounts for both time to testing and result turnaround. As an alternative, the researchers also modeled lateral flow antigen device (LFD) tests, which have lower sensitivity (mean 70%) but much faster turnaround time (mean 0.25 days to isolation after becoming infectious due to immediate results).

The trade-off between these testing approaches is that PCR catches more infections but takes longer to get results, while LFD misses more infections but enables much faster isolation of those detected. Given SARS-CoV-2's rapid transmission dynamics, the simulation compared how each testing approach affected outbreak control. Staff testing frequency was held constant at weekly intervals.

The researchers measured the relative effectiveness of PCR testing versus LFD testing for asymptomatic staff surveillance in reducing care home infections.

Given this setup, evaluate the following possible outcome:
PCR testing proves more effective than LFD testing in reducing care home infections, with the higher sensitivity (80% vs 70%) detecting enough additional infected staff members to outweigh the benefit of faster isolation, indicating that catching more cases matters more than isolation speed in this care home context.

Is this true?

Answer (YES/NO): NO